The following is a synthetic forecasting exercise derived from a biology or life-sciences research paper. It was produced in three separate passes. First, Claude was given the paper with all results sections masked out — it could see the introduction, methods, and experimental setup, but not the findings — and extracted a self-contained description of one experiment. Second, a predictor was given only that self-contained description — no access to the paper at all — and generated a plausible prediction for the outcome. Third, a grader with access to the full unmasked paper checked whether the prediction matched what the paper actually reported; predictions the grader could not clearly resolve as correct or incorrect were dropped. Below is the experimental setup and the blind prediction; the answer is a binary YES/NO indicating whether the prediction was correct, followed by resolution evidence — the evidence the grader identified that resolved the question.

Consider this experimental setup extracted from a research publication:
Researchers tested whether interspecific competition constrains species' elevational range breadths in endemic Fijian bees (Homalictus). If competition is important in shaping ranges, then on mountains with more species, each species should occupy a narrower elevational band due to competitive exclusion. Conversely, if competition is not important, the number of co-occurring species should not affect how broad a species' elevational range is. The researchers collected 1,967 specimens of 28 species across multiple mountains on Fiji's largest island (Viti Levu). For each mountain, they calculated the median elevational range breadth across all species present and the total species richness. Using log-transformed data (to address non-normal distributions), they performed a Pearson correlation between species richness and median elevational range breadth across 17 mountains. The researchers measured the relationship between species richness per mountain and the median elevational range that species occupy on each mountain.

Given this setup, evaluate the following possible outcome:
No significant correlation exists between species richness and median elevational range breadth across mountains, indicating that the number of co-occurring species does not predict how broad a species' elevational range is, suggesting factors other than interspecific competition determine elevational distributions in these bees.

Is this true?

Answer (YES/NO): YES